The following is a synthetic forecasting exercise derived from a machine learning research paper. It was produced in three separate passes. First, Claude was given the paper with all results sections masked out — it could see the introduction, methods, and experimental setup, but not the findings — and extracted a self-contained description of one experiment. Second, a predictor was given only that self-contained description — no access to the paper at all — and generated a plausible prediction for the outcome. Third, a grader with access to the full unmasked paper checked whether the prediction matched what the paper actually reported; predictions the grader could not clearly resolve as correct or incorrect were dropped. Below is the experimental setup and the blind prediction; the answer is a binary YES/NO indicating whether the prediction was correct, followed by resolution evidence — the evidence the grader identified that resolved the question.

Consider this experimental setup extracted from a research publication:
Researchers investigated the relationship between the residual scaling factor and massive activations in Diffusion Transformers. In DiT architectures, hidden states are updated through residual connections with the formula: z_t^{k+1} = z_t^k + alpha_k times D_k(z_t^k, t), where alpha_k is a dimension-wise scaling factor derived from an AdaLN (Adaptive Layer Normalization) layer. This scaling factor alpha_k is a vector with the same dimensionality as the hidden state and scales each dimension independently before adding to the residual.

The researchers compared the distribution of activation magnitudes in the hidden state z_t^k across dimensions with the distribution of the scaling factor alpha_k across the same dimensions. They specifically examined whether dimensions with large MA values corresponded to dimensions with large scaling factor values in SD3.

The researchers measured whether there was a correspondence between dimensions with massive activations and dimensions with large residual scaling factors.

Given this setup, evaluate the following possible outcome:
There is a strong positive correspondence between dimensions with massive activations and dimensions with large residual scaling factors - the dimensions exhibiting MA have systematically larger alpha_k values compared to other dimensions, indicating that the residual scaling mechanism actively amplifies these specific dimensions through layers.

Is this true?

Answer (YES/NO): YES